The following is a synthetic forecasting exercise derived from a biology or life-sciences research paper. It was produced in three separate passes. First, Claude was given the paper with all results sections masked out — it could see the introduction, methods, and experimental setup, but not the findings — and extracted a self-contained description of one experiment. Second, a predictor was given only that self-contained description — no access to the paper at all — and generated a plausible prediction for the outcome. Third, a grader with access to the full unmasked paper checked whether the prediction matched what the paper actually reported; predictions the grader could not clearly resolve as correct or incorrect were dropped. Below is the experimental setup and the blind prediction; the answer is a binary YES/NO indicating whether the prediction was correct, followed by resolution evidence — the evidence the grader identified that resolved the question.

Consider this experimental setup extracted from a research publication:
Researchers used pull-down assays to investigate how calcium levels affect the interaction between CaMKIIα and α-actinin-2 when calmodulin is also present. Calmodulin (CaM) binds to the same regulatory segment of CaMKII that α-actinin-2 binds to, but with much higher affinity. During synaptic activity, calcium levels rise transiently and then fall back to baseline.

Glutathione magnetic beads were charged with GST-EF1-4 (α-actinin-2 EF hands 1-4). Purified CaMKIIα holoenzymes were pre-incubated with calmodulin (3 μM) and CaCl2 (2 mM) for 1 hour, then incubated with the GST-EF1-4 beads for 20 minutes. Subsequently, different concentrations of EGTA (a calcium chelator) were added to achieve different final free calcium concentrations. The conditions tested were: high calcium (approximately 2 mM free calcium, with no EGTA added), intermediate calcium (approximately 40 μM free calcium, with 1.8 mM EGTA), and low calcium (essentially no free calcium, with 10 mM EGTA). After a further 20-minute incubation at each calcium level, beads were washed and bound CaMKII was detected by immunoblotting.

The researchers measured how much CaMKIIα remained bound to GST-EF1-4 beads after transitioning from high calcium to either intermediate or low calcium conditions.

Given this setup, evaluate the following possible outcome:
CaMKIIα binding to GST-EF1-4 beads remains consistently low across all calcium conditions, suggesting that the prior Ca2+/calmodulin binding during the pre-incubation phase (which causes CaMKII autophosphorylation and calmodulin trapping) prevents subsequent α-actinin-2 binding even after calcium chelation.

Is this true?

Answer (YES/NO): NO